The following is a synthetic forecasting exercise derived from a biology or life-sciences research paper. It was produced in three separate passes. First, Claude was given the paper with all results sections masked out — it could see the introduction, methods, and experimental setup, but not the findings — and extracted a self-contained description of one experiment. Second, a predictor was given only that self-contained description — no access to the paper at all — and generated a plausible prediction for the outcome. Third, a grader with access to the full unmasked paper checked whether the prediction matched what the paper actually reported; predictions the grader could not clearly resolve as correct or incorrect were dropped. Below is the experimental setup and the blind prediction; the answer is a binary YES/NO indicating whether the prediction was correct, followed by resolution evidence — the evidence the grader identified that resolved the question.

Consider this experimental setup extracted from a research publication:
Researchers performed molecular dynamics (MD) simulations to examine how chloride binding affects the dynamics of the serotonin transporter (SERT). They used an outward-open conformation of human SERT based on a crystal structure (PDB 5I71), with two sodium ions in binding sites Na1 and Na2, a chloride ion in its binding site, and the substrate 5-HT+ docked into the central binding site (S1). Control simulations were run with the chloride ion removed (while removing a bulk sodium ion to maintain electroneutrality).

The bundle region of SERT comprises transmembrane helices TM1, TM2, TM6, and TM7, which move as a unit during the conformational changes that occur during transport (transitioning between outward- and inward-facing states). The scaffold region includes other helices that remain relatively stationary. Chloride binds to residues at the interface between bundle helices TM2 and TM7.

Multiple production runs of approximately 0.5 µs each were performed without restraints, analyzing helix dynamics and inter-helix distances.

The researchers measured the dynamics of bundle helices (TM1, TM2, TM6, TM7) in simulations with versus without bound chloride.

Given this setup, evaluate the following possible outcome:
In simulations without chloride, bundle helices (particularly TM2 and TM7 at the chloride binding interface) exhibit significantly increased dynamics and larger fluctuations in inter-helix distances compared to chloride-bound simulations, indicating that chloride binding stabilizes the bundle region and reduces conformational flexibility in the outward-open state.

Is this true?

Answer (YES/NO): NO